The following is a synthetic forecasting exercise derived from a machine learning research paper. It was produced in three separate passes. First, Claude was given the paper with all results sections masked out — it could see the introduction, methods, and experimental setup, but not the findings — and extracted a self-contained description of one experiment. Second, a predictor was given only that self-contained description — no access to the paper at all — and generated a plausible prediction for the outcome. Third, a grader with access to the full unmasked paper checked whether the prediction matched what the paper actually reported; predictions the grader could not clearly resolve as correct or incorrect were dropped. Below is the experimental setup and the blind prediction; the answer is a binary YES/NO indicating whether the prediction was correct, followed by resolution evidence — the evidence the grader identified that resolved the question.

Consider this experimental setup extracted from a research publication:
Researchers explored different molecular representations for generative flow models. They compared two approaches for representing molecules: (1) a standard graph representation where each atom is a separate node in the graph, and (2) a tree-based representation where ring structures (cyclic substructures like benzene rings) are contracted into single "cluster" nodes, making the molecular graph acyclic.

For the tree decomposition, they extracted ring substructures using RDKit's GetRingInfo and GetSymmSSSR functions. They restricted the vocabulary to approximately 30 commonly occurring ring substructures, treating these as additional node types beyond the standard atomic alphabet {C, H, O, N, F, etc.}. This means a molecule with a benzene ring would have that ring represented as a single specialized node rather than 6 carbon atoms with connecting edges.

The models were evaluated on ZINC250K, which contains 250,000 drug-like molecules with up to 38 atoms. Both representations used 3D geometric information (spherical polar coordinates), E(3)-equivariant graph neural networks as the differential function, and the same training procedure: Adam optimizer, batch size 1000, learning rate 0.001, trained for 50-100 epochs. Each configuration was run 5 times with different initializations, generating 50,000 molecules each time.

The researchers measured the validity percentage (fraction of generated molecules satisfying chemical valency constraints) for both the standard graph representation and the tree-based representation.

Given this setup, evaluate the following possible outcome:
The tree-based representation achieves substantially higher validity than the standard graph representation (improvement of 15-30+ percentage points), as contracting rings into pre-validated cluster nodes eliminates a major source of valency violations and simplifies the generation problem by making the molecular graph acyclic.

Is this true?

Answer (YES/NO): NO